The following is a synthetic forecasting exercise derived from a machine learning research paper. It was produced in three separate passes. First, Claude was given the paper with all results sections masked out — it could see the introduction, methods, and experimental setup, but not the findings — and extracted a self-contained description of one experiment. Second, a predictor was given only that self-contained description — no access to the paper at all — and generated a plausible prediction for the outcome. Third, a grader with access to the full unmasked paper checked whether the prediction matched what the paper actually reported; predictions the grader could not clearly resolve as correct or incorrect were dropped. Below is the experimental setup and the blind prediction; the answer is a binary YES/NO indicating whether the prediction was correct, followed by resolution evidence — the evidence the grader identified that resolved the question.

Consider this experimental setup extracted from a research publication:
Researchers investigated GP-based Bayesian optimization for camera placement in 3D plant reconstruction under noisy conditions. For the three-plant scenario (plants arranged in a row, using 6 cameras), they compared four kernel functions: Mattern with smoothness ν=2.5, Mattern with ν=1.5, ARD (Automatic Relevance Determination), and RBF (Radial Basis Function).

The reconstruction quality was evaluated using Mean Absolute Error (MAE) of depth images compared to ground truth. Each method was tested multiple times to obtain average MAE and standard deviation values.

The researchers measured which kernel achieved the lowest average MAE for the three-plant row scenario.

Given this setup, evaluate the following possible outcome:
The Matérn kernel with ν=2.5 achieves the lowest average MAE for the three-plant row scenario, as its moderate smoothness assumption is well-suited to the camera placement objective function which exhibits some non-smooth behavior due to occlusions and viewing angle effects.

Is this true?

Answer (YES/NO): NO